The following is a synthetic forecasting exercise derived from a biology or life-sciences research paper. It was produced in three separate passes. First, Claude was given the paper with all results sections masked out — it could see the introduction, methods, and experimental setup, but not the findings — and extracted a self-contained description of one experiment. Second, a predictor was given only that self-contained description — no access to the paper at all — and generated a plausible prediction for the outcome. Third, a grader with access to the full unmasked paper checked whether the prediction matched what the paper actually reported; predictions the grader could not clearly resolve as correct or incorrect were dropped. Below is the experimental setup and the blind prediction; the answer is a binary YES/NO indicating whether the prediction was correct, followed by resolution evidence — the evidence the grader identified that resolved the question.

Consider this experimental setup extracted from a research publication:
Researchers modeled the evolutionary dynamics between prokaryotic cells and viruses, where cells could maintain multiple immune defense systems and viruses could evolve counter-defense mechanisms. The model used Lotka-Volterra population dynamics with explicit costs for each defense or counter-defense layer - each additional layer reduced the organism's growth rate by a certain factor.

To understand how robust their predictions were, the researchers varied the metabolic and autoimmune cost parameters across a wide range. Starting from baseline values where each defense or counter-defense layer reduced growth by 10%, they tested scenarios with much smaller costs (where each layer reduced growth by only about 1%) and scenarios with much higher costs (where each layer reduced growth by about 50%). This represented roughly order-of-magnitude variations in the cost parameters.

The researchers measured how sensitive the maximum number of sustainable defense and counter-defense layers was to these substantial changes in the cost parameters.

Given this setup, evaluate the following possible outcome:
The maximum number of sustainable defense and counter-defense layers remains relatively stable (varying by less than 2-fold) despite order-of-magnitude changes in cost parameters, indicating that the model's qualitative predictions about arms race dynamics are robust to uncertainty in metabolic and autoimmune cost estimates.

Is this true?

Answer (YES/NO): NO